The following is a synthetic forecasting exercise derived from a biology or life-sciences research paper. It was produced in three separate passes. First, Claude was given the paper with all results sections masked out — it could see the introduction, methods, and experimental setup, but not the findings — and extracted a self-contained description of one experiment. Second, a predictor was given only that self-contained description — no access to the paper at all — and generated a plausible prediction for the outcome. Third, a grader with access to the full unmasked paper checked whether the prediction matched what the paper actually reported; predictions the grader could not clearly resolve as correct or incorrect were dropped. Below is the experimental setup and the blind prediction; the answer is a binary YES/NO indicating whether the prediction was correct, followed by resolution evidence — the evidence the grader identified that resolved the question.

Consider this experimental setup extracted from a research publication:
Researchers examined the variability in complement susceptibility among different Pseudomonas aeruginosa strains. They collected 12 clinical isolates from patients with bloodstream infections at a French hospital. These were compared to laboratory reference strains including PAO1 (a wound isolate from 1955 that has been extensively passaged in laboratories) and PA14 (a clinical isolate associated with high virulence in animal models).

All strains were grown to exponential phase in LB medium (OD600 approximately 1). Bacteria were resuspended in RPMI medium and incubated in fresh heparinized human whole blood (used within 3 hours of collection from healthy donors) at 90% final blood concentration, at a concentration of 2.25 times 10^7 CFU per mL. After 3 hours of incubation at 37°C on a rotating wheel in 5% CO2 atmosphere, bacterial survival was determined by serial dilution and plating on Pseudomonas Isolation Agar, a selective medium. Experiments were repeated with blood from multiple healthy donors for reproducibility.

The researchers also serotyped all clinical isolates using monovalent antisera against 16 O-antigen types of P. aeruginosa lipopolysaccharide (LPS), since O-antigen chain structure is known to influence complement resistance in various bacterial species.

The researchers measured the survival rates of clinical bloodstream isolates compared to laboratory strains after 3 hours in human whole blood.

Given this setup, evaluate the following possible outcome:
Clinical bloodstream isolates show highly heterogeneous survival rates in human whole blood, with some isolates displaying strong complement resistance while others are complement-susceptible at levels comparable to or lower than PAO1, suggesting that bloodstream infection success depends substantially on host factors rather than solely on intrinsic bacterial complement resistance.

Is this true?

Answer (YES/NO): YES